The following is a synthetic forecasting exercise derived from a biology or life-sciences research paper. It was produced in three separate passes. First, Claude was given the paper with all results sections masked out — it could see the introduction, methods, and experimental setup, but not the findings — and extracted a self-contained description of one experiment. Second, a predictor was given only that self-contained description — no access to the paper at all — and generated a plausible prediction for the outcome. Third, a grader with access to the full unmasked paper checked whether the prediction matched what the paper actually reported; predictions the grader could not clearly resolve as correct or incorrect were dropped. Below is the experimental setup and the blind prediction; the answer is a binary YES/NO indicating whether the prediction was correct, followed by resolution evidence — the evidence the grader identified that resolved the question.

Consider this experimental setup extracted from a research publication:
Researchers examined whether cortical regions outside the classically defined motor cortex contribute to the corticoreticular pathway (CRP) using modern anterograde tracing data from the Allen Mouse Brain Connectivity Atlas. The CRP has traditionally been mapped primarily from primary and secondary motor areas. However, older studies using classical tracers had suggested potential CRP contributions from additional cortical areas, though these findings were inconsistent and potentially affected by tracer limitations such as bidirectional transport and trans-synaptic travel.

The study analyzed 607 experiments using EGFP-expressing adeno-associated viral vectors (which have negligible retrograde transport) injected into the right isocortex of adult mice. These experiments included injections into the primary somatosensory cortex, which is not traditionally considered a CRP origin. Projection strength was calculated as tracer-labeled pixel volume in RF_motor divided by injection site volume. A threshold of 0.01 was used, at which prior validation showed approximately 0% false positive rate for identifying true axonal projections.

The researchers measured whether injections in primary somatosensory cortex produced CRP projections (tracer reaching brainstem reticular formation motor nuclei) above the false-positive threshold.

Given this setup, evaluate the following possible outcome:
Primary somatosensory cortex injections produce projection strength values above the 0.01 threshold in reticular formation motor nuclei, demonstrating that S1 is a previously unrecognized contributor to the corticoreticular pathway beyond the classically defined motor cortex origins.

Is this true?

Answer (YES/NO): YES